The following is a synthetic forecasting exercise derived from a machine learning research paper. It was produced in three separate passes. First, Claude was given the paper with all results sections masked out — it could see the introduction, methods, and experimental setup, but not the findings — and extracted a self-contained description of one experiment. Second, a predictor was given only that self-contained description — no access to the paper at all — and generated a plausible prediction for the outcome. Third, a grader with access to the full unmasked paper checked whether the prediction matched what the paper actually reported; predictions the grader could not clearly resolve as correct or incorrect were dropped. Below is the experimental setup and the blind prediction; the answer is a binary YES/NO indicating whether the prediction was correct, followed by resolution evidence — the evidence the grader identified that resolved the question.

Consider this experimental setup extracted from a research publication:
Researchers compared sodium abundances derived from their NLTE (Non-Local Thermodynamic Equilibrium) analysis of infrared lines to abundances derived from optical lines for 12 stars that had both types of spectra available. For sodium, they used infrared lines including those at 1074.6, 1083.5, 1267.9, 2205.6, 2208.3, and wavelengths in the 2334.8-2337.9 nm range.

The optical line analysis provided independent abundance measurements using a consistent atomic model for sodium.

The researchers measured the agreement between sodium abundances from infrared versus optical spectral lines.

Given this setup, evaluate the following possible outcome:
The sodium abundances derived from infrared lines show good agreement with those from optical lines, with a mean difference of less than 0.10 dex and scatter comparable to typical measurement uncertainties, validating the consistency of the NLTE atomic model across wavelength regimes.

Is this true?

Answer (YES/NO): YES